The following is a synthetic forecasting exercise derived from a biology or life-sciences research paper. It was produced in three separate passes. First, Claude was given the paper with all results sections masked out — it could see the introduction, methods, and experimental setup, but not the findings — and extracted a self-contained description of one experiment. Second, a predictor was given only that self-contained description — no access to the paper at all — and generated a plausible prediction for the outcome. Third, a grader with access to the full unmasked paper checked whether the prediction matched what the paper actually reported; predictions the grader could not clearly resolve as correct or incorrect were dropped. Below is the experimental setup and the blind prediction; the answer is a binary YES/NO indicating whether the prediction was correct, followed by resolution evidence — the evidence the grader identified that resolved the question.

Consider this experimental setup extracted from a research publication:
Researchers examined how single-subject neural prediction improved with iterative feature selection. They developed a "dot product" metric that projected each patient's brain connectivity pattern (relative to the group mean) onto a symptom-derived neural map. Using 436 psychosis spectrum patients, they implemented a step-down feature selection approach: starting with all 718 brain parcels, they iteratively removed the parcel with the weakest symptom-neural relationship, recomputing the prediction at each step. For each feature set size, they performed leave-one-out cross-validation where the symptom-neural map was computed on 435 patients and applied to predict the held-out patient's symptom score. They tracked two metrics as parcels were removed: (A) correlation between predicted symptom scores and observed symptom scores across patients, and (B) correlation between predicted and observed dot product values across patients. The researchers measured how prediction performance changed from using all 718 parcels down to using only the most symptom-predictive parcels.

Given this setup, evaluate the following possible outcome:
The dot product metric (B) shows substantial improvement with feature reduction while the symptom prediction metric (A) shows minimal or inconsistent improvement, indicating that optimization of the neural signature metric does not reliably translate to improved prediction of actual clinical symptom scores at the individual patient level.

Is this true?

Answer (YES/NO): NO